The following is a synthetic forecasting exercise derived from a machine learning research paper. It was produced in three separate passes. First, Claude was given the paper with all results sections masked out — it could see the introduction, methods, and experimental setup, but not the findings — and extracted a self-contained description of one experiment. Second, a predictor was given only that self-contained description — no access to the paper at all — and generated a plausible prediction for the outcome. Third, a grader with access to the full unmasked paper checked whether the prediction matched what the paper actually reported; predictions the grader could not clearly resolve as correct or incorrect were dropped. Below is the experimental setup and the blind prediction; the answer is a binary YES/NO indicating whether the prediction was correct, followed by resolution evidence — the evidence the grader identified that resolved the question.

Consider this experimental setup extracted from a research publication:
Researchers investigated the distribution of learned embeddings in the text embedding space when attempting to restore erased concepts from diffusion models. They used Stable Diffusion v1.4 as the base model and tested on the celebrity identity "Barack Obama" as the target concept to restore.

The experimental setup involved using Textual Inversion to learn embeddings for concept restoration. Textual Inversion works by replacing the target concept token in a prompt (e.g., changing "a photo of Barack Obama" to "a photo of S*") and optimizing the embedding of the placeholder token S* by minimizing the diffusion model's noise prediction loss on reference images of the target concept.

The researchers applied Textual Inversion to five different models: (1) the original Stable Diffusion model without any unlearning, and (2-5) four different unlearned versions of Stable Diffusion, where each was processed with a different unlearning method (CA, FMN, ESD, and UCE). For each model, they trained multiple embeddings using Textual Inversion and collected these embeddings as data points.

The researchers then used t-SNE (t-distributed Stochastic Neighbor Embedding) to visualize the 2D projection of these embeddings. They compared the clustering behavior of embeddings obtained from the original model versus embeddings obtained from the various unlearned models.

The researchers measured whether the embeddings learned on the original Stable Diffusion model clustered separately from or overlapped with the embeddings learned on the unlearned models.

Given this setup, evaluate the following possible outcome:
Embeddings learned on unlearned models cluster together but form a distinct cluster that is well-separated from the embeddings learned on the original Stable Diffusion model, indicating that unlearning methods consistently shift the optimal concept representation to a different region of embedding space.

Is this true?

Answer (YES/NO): NO